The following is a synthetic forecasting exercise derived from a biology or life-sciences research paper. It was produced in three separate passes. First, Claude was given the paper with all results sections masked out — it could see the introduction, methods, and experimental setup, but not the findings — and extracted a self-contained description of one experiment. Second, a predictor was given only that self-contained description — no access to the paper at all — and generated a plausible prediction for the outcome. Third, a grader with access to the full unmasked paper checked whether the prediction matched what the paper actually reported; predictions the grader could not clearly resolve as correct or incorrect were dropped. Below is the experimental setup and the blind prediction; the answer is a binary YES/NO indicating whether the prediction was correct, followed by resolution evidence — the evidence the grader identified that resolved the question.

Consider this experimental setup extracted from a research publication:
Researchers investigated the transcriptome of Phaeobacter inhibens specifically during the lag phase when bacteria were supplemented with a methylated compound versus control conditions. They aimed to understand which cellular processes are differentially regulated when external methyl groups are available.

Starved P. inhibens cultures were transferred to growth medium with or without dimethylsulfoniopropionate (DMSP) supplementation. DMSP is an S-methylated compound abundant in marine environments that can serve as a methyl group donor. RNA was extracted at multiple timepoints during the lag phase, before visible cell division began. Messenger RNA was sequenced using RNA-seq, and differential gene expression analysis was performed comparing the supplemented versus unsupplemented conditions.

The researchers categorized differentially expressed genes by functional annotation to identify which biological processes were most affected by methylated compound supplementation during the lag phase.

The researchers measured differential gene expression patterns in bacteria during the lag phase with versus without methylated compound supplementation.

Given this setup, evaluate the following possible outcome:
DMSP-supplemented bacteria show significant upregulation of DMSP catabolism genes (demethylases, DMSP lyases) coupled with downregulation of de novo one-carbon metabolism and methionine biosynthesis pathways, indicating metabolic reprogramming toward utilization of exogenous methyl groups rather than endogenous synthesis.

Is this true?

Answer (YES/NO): NO